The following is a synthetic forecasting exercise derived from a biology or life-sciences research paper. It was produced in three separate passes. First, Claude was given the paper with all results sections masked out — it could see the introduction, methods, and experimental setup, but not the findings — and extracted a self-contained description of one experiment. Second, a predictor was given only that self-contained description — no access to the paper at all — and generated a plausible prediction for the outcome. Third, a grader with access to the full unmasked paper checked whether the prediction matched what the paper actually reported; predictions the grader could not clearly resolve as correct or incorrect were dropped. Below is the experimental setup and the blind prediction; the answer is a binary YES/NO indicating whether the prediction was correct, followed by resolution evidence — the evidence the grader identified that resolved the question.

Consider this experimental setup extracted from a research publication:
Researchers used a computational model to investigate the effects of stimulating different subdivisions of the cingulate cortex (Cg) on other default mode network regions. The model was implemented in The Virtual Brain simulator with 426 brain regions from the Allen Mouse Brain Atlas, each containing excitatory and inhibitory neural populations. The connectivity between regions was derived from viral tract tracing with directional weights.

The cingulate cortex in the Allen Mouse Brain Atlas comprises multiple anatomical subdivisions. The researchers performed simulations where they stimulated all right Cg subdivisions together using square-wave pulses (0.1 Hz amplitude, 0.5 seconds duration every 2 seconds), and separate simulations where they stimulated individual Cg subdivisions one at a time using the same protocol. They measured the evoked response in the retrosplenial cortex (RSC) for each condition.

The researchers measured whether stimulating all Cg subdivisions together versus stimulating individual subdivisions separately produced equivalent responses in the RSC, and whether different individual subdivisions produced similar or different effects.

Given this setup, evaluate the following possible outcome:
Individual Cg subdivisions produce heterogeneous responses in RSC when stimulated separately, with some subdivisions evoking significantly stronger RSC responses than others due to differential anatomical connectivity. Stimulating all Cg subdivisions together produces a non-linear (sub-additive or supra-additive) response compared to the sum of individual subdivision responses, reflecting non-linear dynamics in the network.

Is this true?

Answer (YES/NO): NO